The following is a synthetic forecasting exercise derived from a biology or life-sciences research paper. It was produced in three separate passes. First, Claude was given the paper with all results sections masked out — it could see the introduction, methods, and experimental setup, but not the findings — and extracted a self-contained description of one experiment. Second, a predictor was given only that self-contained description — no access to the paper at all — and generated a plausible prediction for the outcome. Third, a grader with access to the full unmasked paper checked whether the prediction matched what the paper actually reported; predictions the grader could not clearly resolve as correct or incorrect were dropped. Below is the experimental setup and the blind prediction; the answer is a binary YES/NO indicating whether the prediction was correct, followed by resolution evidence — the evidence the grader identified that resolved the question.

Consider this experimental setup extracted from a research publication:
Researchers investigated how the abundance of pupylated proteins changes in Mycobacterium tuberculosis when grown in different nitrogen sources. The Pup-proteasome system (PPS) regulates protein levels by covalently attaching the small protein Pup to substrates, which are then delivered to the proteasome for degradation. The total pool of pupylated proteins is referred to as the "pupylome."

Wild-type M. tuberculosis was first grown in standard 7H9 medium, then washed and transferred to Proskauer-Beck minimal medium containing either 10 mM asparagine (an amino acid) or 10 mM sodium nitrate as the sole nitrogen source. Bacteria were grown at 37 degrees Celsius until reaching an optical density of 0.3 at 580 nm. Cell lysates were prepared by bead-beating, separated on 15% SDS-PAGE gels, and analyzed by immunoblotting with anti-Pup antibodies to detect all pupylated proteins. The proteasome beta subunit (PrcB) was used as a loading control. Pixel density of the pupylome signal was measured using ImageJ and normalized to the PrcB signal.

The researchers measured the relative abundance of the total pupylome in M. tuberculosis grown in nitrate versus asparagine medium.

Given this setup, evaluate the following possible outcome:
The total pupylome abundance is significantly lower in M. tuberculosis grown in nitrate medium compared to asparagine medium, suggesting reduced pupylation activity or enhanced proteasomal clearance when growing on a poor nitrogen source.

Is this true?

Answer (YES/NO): YES